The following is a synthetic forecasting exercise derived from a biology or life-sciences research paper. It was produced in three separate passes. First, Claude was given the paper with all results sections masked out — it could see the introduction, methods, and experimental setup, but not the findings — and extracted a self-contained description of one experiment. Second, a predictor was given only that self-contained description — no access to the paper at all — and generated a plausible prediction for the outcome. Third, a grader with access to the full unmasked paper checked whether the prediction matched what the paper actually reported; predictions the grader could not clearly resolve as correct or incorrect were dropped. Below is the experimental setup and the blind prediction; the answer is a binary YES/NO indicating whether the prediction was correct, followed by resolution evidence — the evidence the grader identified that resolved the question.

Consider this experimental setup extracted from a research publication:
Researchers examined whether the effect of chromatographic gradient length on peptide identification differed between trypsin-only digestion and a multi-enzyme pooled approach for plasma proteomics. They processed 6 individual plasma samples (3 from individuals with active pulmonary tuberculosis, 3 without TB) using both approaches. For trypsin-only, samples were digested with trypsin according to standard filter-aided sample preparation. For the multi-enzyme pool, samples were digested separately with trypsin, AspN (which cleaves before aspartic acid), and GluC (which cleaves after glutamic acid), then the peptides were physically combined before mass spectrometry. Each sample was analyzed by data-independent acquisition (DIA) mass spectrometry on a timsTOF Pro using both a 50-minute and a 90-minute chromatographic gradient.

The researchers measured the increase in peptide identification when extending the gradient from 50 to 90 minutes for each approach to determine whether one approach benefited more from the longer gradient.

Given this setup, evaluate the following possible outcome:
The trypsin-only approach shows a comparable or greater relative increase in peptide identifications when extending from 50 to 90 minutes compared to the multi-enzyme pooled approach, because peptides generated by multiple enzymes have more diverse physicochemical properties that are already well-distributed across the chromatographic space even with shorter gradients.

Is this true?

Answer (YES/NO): YES